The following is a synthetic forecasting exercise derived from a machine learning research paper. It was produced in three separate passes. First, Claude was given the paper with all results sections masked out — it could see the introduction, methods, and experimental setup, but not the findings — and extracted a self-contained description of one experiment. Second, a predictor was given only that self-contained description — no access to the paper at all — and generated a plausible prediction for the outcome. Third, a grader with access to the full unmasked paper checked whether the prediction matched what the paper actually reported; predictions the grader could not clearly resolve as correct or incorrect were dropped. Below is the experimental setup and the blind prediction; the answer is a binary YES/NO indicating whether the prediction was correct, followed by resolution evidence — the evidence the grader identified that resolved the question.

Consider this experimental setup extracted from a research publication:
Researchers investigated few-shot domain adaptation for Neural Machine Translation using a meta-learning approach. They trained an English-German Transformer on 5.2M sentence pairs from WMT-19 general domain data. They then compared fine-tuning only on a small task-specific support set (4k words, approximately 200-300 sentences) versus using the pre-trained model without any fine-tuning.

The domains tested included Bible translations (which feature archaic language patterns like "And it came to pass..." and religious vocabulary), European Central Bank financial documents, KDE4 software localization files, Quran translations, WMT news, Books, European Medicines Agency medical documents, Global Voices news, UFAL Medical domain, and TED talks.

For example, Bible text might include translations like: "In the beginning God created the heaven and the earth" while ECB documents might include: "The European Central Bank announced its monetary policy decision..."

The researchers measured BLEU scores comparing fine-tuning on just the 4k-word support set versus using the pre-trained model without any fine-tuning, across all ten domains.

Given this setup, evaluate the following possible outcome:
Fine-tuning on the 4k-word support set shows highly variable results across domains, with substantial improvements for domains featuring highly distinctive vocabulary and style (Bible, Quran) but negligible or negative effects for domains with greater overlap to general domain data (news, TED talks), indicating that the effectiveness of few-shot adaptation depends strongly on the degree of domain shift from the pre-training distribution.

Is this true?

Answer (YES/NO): NO